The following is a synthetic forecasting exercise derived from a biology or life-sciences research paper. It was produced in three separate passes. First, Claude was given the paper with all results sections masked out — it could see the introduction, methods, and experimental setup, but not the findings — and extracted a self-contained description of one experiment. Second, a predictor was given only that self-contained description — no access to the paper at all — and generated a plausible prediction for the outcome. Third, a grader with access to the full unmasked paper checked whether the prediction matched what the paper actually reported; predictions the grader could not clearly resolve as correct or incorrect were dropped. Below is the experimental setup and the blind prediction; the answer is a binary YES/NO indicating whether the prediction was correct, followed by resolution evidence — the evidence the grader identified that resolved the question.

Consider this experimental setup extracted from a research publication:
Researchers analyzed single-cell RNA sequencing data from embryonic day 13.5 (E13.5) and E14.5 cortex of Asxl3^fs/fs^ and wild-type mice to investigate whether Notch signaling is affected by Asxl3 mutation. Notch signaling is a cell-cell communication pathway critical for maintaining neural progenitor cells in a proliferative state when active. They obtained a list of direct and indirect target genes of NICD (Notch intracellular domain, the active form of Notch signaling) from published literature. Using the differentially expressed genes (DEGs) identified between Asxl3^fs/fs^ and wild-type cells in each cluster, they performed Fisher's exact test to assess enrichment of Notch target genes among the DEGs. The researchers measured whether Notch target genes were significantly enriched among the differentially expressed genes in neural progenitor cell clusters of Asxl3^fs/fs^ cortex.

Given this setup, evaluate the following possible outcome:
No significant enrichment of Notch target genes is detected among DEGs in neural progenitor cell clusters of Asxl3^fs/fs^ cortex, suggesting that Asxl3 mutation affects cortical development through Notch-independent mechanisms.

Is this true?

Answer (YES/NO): NO